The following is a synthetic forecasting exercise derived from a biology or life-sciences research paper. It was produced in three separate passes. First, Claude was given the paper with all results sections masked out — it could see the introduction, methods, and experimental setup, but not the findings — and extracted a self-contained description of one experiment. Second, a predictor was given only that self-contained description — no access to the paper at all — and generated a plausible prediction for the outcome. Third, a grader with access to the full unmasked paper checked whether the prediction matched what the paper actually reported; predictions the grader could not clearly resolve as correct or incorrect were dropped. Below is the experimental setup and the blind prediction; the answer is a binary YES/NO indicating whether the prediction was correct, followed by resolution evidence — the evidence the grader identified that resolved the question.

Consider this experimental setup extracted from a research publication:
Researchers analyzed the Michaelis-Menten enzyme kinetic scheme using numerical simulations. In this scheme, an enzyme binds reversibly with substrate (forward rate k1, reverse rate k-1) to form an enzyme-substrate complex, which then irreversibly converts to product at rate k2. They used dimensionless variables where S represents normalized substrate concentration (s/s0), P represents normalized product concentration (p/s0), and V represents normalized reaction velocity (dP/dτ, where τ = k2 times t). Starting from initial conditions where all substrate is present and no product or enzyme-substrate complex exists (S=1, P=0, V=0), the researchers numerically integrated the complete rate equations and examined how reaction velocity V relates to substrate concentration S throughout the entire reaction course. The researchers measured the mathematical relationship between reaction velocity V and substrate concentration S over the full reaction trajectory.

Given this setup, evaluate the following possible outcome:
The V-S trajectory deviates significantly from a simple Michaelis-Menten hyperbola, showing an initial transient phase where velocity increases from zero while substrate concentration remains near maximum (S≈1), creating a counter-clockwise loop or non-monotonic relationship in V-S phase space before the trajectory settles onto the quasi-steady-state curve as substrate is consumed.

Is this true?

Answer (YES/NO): YES